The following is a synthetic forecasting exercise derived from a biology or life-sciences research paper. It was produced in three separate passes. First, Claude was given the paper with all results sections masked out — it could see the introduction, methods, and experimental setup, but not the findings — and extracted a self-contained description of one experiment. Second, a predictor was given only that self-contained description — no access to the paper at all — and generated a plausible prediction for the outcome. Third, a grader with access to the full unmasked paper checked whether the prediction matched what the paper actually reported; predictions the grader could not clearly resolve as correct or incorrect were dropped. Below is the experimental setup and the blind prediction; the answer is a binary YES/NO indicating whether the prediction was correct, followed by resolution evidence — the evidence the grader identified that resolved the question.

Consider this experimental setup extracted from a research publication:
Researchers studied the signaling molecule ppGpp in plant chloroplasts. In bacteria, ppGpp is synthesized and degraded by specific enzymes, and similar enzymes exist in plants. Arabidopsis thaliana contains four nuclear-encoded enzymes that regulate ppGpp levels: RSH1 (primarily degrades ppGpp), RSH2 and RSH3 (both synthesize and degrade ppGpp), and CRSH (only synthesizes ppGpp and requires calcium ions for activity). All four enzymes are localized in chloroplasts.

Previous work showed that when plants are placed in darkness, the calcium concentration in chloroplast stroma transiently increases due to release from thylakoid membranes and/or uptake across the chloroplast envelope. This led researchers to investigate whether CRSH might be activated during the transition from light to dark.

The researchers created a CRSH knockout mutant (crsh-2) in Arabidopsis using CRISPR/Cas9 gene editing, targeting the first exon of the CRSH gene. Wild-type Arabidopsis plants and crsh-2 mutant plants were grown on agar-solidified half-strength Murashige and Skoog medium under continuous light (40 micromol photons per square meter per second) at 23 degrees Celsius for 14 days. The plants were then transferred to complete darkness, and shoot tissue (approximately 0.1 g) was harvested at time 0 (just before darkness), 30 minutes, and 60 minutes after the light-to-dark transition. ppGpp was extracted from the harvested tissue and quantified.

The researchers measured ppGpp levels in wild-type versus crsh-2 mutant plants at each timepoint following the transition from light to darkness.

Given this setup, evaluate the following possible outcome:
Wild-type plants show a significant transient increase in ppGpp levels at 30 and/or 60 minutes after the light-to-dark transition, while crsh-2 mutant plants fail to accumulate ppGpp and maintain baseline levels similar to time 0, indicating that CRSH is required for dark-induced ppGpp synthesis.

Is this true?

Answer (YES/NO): NO